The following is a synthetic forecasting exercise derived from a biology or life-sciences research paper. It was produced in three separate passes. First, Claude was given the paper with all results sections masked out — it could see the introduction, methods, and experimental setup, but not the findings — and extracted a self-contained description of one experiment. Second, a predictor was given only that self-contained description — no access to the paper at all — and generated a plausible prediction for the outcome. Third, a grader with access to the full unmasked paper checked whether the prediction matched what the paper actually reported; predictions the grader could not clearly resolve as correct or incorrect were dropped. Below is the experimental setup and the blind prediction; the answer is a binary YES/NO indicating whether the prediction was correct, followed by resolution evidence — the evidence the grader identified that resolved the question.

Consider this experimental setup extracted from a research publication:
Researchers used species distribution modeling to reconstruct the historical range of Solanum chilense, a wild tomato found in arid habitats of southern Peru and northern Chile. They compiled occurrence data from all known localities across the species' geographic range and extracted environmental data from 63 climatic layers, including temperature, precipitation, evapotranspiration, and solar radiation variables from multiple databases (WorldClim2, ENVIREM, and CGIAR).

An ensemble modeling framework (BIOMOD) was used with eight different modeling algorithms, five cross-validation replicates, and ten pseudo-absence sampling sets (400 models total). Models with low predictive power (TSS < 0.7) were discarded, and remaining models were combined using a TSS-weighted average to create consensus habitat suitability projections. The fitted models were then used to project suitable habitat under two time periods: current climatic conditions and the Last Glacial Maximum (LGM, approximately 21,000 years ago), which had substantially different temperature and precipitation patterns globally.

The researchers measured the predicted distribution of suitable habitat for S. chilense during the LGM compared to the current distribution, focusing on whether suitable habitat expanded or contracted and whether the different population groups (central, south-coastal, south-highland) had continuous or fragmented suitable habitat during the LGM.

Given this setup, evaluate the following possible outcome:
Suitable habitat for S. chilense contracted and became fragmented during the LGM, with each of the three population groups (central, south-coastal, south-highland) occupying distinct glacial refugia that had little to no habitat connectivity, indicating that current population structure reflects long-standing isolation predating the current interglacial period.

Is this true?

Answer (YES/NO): NO